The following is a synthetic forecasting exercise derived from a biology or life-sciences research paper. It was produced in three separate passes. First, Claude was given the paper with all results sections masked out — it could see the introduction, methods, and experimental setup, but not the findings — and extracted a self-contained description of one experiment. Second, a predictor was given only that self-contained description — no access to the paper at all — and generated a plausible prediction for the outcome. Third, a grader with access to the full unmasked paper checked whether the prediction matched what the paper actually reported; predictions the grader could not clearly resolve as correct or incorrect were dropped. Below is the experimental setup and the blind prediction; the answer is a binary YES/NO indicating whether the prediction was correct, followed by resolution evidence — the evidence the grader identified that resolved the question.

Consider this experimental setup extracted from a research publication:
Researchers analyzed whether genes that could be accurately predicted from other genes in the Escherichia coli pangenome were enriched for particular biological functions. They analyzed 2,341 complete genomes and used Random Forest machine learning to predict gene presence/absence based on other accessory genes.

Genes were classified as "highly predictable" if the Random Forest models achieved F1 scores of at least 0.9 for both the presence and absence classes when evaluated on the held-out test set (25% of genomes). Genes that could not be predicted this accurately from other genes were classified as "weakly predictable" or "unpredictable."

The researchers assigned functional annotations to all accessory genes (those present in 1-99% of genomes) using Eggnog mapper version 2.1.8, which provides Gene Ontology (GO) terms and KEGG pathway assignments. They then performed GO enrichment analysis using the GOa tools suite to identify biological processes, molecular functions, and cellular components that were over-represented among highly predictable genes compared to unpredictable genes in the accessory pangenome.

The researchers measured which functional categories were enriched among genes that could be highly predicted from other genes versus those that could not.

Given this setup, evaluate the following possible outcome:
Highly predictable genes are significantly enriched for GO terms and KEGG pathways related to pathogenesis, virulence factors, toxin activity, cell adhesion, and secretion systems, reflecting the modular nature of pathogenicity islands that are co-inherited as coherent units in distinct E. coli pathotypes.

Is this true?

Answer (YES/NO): NO